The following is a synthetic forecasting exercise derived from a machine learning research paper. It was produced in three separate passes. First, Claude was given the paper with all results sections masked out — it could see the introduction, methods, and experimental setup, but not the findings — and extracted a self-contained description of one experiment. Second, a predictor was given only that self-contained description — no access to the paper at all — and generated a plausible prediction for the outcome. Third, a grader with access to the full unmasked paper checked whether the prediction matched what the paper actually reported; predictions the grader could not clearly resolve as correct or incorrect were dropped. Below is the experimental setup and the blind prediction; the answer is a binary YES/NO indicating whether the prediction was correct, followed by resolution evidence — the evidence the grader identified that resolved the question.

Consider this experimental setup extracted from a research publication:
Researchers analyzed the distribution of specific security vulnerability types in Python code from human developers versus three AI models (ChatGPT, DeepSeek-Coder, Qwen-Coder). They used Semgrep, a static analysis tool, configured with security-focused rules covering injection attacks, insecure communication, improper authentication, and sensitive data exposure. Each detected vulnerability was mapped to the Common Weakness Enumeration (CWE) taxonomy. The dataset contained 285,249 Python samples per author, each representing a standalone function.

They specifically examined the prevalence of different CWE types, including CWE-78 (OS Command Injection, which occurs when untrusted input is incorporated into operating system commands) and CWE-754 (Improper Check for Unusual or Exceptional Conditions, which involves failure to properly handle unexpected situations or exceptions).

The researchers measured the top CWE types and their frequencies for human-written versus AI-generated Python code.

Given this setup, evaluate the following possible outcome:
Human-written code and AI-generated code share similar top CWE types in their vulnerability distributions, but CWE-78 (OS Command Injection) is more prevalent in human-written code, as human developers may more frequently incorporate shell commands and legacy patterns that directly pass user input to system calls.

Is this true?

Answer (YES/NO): NO